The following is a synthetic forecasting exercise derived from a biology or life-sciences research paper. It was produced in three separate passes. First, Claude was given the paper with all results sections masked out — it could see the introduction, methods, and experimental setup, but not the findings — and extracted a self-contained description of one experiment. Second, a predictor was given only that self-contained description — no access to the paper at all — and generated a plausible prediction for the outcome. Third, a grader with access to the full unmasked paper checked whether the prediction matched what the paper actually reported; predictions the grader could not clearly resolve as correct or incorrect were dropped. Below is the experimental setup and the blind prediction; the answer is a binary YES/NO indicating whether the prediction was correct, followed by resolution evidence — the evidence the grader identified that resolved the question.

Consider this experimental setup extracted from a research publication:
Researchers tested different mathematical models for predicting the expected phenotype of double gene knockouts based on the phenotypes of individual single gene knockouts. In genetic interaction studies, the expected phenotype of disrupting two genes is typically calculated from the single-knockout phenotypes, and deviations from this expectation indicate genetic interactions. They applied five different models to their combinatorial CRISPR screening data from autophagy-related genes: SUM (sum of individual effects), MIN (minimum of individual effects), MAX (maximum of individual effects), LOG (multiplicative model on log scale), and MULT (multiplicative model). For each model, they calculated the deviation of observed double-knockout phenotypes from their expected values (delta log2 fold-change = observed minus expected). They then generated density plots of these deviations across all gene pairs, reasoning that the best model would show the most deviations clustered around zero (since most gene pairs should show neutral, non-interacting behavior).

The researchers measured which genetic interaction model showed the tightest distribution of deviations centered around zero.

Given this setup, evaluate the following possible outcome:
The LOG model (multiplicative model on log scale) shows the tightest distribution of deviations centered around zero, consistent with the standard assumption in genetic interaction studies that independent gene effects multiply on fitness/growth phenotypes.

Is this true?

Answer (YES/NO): NO